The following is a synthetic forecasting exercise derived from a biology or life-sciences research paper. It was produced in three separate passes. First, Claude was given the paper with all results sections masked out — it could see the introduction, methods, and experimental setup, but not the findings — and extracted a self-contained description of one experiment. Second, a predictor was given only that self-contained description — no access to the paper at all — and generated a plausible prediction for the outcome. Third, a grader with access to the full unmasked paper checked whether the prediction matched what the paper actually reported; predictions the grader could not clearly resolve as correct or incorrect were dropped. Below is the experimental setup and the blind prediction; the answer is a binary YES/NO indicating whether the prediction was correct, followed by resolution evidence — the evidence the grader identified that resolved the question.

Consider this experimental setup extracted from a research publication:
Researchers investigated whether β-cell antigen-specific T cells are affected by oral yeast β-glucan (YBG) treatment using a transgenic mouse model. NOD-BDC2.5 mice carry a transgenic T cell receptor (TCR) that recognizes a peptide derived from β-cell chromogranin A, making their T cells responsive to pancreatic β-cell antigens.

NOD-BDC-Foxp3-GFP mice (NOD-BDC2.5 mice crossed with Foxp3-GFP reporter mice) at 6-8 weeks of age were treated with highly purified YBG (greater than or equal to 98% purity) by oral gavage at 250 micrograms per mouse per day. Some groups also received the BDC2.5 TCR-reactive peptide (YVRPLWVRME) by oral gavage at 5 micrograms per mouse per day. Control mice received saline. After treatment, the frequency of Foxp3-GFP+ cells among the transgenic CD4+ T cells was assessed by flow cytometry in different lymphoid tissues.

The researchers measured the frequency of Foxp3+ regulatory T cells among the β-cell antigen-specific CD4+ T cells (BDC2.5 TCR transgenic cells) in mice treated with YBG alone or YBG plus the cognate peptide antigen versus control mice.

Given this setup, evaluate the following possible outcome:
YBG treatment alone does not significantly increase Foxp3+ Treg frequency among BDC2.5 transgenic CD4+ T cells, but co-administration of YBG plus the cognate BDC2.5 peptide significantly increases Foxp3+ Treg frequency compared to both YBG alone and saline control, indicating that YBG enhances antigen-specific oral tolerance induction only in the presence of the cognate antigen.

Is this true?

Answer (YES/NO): NO